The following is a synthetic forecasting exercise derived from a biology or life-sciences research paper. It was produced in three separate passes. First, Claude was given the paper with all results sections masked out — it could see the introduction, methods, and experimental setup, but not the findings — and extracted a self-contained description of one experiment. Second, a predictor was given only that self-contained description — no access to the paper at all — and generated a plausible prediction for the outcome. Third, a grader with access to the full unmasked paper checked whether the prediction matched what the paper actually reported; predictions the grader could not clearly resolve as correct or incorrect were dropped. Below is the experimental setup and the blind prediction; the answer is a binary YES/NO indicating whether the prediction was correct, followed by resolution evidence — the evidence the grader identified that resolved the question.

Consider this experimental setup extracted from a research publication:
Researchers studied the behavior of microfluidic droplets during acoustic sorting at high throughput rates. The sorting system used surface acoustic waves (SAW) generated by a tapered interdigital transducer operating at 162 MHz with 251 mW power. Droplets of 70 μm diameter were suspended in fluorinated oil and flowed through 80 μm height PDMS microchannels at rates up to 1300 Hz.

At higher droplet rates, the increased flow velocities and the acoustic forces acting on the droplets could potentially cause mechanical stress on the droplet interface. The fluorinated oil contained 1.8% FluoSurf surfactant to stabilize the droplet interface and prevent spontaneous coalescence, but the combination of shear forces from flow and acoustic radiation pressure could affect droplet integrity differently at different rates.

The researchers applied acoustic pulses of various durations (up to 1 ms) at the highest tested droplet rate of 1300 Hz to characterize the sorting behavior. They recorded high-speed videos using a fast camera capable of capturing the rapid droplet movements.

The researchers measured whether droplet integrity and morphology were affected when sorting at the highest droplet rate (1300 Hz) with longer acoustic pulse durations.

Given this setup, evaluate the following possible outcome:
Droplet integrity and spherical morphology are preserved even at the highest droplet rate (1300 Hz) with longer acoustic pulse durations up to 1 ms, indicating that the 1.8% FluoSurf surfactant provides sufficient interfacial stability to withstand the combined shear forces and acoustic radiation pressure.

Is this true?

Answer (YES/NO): YES